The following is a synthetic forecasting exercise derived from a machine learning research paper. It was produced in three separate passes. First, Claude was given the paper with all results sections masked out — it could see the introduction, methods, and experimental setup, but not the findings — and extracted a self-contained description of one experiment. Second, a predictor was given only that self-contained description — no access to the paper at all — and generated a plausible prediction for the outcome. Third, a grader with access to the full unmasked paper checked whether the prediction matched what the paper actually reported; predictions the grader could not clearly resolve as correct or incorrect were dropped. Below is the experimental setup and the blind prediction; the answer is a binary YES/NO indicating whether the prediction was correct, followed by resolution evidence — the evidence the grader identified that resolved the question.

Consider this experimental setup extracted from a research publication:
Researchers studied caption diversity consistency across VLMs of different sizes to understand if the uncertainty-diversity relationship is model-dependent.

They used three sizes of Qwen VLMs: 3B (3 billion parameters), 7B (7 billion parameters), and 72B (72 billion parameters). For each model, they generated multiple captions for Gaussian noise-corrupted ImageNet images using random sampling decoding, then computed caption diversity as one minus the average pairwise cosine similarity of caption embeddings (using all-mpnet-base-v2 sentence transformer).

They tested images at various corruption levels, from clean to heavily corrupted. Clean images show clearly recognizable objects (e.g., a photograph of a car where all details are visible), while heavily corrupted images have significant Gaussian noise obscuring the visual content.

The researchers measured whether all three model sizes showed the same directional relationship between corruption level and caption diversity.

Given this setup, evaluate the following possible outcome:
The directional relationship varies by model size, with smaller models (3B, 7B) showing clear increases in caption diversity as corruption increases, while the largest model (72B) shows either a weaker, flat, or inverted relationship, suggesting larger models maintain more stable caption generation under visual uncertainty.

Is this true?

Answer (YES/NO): NO